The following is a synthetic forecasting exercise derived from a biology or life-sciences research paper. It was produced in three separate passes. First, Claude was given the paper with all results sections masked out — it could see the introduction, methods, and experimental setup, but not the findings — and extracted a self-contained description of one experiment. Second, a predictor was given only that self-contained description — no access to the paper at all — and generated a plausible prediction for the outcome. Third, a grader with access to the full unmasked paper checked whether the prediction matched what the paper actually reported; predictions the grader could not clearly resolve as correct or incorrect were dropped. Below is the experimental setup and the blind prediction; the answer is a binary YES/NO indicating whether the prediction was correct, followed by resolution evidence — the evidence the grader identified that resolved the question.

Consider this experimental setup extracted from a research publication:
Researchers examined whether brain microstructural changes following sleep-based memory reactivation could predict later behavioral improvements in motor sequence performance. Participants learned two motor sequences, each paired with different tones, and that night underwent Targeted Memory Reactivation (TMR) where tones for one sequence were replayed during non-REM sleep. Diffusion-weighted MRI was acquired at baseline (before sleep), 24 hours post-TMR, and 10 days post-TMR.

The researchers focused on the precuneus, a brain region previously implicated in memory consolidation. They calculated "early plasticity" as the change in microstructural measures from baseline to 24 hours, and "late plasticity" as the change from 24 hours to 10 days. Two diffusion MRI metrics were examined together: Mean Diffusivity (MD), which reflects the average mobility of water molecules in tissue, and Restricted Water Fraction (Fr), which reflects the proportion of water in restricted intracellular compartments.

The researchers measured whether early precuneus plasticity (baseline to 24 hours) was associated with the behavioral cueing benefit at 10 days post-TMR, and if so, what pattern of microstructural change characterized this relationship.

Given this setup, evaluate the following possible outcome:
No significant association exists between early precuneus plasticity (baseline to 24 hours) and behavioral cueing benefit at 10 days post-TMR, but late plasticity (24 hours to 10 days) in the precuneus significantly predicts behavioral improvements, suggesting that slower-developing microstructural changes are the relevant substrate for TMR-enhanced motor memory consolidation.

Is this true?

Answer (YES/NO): NO